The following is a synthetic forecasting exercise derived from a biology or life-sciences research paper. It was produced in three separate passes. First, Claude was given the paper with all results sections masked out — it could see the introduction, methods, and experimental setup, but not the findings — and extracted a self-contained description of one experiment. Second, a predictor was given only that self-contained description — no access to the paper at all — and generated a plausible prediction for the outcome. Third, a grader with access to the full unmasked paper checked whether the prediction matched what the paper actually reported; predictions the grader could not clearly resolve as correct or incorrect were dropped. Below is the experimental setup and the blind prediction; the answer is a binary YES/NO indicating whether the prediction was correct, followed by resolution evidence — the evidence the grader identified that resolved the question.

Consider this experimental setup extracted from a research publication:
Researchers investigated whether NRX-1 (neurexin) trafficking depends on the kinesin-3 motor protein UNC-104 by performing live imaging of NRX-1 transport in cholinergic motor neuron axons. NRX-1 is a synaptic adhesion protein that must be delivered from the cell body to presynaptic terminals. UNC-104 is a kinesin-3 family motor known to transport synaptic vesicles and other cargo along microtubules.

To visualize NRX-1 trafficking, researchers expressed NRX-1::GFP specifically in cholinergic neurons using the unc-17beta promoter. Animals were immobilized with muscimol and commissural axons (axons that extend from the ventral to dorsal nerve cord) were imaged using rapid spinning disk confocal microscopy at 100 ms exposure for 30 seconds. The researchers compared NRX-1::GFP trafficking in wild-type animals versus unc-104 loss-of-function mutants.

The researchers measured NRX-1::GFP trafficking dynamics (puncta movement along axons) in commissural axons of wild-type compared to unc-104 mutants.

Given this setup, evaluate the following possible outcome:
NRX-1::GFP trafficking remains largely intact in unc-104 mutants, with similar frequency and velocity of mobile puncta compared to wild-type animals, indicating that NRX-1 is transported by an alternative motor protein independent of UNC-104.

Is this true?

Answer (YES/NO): NO